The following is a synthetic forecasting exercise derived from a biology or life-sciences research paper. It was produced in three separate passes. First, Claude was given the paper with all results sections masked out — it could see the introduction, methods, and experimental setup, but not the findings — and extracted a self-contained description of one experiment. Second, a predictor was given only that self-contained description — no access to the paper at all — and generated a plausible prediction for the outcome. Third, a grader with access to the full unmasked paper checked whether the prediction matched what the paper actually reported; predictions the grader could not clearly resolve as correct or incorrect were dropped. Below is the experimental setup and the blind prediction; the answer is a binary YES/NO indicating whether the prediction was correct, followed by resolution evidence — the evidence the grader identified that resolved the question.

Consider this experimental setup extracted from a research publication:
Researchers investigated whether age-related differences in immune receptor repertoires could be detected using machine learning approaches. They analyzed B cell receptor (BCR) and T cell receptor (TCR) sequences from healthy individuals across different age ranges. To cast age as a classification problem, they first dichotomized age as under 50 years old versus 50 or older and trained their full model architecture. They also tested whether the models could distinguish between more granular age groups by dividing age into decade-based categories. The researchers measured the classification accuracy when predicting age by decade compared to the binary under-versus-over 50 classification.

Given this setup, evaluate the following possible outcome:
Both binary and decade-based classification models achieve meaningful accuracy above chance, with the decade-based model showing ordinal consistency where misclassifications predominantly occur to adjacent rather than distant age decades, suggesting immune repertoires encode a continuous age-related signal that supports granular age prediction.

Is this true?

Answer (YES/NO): NO